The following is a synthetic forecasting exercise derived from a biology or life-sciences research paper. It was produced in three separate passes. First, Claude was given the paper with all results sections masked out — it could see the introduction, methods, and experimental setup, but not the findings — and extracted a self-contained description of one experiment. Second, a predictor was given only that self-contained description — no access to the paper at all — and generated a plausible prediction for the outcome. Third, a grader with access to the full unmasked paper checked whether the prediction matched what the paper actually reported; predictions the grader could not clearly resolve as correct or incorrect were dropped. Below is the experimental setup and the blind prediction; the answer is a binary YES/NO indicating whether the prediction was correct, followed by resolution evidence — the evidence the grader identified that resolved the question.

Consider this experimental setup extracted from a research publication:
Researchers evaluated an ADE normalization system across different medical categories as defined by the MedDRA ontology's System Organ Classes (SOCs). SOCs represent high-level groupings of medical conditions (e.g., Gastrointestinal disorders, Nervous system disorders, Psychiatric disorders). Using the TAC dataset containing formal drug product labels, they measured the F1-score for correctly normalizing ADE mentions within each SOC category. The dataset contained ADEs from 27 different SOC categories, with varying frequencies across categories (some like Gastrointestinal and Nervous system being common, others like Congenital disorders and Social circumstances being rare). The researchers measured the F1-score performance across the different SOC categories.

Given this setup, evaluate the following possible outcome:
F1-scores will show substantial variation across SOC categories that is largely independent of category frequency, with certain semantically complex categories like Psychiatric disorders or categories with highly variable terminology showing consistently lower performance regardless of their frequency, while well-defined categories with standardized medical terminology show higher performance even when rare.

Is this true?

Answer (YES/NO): NO